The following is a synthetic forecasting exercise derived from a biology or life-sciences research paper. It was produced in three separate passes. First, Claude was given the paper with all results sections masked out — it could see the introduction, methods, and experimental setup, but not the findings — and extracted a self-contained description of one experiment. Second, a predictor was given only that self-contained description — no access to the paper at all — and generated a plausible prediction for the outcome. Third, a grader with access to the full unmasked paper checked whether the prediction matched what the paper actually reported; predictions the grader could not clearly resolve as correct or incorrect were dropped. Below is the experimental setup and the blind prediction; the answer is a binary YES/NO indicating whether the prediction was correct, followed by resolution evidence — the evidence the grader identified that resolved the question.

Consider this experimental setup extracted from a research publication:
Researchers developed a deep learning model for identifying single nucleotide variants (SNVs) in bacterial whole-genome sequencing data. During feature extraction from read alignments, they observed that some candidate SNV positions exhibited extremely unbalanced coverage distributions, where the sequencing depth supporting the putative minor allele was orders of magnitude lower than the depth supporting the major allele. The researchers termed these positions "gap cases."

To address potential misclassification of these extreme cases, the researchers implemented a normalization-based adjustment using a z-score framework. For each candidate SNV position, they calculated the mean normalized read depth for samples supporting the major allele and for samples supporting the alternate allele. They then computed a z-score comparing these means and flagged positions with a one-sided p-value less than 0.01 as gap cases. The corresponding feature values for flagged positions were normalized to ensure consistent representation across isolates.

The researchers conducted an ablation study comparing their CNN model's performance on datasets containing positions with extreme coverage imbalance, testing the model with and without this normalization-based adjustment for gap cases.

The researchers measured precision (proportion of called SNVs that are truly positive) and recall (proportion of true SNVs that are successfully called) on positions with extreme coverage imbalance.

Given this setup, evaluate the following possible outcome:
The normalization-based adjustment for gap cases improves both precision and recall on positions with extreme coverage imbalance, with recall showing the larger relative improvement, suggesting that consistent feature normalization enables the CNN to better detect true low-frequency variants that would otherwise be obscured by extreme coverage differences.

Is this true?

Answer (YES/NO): NO